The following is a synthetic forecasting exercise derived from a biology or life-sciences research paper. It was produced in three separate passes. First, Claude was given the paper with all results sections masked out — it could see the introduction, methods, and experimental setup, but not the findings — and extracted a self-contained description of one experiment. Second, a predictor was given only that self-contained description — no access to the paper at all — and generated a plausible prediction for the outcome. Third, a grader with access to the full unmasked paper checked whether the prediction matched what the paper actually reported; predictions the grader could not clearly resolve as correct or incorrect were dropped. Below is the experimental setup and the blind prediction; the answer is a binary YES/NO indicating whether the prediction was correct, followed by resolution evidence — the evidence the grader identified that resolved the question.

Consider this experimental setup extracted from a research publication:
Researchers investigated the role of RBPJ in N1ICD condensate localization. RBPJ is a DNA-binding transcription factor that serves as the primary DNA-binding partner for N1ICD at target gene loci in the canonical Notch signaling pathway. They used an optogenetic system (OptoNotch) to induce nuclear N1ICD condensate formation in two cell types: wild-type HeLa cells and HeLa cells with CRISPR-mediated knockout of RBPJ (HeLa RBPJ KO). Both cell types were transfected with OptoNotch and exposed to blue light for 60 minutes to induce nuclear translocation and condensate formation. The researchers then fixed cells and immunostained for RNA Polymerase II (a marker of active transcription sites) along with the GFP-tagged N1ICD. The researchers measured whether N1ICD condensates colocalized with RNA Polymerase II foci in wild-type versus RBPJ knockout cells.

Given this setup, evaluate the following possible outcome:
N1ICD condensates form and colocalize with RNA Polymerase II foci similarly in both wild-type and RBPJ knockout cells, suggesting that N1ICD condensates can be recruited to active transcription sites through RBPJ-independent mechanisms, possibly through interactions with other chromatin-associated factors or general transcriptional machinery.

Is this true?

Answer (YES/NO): NO